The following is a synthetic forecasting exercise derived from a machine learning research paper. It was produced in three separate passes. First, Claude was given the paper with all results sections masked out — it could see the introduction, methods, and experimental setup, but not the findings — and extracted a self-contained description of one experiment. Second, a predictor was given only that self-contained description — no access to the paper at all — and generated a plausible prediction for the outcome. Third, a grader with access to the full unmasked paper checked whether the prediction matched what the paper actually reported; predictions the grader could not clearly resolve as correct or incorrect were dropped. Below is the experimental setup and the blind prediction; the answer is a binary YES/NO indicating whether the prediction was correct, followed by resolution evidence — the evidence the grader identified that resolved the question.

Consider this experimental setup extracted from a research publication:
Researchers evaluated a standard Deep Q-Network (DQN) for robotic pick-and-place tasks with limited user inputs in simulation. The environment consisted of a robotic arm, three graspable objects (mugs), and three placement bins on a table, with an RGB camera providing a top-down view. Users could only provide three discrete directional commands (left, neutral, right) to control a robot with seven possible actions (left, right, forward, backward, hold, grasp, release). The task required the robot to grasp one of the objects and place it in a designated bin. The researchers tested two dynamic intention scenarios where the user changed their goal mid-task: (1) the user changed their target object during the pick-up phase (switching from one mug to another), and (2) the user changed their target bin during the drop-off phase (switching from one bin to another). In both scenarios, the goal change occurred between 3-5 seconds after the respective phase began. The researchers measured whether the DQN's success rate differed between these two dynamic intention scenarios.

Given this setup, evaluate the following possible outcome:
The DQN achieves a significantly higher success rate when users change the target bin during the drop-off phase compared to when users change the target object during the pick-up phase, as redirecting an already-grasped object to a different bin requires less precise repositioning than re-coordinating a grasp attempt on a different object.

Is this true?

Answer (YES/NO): NO